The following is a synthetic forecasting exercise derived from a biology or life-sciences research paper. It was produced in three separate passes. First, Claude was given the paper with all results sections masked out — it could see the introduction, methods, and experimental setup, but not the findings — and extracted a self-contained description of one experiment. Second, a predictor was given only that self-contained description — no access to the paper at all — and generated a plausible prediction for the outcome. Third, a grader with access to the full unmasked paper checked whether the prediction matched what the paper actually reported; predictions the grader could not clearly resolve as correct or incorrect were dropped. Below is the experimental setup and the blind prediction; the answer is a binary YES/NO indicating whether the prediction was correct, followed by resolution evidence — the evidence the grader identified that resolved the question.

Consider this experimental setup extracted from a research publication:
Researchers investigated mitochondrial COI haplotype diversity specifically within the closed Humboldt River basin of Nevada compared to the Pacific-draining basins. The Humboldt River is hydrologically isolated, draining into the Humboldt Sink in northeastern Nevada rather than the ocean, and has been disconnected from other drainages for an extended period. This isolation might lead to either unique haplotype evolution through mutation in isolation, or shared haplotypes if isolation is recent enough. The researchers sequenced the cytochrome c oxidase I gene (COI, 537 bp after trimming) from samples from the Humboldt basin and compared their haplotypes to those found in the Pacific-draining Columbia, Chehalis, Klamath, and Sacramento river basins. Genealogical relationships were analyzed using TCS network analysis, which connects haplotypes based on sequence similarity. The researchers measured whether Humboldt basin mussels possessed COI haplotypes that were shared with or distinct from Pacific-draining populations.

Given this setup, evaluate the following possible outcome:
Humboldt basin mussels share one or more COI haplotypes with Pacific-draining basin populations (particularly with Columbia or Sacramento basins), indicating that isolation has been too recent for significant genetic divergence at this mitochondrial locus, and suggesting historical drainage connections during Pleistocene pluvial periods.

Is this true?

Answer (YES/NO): YES